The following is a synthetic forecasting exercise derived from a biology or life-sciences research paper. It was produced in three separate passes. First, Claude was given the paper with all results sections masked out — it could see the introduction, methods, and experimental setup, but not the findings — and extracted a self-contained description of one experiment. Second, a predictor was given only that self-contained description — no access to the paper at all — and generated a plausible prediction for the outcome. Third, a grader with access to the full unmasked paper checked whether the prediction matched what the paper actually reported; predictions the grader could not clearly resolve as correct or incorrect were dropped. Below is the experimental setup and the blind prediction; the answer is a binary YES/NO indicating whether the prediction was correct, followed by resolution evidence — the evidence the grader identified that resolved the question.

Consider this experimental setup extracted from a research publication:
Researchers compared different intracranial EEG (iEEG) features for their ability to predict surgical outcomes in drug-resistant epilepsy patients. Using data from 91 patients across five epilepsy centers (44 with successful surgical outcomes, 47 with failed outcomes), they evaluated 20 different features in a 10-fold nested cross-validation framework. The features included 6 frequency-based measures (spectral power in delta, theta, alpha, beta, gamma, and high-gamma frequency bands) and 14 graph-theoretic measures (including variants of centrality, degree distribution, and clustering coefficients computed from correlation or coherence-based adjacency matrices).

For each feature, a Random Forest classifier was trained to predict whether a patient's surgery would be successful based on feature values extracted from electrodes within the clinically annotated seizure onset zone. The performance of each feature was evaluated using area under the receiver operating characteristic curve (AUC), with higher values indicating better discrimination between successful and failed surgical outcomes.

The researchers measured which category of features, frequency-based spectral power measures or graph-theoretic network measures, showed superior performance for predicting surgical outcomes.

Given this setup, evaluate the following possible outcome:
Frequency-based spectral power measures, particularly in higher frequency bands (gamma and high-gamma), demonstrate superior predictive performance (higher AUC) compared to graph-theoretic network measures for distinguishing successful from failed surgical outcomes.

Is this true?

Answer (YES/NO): NO